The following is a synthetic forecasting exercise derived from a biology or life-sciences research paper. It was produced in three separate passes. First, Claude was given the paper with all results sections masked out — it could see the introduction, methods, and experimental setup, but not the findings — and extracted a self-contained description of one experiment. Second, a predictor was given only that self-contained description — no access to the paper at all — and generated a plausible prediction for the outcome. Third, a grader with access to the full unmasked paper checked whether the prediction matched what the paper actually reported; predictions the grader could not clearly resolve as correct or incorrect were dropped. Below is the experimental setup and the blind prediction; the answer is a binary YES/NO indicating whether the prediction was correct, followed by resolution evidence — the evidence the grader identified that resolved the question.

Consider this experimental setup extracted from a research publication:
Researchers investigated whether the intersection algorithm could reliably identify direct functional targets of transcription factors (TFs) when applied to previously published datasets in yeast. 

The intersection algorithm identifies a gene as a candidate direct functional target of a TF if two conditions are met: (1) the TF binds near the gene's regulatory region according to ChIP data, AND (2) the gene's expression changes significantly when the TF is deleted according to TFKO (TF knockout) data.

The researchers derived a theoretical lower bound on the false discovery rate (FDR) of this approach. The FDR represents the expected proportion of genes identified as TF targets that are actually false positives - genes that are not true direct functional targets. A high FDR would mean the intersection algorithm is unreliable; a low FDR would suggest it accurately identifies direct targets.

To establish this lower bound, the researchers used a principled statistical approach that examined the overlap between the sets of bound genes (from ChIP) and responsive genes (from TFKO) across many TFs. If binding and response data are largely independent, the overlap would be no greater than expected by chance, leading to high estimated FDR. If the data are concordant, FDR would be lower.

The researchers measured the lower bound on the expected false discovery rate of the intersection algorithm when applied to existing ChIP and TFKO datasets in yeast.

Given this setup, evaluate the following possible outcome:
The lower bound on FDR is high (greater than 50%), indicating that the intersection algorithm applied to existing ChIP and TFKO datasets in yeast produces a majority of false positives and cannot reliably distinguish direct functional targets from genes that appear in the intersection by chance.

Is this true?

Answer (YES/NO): NO